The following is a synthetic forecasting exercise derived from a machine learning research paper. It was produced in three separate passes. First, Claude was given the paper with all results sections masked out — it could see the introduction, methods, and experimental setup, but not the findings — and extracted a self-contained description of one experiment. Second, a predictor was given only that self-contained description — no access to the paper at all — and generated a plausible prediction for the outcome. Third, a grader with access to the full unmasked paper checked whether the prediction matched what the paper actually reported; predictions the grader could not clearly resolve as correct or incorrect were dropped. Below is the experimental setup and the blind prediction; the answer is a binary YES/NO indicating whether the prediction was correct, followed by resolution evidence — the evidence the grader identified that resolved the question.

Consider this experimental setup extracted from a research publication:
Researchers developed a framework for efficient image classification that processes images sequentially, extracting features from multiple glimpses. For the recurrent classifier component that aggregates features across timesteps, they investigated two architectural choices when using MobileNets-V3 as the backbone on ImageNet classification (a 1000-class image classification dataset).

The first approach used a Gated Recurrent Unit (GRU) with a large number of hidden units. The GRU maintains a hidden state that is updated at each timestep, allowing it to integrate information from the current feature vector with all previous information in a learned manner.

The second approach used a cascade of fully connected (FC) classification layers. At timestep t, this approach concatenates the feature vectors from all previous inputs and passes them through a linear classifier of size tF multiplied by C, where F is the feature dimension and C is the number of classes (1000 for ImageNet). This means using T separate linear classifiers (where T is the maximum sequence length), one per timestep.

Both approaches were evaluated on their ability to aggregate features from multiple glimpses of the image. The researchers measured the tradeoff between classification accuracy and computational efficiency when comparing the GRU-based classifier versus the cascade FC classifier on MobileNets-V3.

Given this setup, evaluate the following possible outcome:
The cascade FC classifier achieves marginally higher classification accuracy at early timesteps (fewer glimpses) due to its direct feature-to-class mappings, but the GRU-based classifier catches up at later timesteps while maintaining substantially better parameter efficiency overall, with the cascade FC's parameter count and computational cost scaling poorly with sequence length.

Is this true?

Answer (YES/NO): NO